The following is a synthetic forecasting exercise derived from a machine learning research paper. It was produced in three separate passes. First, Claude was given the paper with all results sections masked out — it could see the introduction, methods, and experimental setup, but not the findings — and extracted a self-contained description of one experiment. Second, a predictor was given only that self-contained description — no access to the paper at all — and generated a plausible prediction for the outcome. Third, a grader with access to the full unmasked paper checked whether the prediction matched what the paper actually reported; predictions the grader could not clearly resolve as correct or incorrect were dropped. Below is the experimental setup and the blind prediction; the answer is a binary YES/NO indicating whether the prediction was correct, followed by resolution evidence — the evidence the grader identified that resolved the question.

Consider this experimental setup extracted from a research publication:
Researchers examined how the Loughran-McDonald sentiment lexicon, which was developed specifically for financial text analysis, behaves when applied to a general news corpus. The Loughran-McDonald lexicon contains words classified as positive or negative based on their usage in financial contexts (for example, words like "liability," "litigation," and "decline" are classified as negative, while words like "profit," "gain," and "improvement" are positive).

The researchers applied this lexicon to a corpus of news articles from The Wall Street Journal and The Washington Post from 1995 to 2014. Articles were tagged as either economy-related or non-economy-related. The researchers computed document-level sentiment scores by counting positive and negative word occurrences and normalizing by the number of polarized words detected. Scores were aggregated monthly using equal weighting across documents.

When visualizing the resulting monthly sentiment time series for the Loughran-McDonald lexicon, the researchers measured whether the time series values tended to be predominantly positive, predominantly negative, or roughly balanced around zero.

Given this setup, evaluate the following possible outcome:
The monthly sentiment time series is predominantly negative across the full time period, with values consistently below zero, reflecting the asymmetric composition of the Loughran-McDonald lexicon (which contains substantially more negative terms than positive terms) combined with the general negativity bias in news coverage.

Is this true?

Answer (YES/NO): YES